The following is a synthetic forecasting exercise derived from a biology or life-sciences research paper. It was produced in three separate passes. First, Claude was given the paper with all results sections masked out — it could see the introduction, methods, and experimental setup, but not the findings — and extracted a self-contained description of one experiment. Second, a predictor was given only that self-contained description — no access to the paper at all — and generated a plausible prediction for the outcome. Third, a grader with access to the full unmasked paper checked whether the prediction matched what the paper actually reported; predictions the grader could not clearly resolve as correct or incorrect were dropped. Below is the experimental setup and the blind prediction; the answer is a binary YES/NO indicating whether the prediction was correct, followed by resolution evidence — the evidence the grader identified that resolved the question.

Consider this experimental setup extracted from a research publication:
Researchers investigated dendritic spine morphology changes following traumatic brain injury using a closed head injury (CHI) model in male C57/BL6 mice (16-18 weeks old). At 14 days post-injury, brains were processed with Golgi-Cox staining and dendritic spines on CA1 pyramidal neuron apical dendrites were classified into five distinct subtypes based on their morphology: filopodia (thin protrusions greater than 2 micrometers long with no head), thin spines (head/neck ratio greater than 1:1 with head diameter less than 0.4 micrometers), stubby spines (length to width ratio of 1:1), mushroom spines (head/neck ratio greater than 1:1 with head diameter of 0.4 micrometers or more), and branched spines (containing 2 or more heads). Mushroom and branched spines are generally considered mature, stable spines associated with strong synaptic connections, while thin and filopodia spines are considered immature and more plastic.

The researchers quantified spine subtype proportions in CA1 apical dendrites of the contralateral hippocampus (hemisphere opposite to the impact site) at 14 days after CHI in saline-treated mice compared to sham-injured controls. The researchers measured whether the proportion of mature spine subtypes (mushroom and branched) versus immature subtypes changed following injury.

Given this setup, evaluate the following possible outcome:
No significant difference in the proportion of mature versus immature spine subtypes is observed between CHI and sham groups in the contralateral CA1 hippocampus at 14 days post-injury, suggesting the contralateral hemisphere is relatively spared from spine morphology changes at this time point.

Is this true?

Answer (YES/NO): NO